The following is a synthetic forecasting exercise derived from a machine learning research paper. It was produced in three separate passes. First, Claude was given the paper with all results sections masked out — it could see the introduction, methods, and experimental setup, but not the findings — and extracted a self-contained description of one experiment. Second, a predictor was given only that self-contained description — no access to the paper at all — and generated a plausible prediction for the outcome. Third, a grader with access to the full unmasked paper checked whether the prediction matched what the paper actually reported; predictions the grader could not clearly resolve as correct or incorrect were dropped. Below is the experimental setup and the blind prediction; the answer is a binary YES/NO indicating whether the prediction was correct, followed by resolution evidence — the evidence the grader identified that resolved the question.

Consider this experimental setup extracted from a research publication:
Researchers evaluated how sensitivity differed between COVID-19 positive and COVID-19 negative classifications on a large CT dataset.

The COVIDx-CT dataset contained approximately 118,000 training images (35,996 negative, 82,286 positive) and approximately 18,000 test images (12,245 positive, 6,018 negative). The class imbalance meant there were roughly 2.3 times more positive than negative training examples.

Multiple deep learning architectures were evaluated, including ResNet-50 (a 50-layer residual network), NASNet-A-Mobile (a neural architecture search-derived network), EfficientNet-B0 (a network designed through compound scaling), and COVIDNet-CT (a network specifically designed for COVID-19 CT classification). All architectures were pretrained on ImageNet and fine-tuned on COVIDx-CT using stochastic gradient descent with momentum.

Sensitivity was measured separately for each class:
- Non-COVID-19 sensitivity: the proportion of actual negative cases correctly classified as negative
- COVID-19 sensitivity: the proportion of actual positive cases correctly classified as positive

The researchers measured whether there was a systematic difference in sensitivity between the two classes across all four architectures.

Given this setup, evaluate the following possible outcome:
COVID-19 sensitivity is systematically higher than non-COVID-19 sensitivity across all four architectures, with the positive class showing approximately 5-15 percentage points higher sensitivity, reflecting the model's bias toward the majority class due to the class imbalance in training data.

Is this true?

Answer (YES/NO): NO